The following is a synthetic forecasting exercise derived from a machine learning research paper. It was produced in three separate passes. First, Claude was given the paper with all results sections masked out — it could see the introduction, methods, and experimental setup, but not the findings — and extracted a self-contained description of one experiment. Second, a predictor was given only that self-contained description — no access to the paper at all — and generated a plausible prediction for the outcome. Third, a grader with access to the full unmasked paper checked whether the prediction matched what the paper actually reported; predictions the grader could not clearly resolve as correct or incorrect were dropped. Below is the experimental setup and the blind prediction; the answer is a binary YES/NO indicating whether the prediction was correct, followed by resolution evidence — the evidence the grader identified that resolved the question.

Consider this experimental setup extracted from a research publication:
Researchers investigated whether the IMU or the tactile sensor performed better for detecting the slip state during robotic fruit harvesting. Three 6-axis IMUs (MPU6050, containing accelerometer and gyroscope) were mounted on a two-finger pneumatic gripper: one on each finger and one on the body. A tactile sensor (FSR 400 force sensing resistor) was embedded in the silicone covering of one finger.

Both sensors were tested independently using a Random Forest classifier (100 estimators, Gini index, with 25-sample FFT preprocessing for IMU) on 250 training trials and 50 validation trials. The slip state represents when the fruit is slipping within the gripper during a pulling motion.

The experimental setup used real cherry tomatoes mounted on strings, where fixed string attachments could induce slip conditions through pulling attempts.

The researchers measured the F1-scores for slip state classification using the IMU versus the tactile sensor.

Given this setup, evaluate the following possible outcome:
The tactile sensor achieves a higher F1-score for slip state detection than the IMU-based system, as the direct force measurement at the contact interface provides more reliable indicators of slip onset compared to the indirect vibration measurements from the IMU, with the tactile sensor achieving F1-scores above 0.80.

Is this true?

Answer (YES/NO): YES